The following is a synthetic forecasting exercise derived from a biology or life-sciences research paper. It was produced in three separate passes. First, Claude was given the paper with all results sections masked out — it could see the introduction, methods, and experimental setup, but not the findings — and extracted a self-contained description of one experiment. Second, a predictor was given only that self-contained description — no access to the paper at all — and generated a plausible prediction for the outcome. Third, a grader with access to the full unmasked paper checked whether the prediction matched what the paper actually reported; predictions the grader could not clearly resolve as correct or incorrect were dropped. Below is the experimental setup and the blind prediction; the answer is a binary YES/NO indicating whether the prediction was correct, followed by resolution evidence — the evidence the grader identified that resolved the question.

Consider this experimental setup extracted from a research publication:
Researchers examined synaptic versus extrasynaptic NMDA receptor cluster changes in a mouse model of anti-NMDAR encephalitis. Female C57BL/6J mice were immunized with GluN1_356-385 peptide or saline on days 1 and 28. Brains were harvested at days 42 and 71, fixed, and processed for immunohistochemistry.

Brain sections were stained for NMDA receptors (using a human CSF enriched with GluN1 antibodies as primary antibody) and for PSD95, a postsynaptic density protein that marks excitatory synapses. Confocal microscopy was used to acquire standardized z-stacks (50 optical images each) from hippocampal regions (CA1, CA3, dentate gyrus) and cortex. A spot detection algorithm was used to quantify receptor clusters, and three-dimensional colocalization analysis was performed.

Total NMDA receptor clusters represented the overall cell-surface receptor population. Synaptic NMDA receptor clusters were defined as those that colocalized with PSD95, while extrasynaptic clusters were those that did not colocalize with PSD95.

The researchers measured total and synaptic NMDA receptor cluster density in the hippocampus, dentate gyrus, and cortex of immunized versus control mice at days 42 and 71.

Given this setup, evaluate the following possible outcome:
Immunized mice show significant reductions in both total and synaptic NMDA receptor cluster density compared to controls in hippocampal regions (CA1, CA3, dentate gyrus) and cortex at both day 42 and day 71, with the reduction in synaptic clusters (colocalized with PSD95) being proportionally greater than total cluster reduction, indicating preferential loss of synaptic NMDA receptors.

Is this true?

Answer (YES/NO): NO